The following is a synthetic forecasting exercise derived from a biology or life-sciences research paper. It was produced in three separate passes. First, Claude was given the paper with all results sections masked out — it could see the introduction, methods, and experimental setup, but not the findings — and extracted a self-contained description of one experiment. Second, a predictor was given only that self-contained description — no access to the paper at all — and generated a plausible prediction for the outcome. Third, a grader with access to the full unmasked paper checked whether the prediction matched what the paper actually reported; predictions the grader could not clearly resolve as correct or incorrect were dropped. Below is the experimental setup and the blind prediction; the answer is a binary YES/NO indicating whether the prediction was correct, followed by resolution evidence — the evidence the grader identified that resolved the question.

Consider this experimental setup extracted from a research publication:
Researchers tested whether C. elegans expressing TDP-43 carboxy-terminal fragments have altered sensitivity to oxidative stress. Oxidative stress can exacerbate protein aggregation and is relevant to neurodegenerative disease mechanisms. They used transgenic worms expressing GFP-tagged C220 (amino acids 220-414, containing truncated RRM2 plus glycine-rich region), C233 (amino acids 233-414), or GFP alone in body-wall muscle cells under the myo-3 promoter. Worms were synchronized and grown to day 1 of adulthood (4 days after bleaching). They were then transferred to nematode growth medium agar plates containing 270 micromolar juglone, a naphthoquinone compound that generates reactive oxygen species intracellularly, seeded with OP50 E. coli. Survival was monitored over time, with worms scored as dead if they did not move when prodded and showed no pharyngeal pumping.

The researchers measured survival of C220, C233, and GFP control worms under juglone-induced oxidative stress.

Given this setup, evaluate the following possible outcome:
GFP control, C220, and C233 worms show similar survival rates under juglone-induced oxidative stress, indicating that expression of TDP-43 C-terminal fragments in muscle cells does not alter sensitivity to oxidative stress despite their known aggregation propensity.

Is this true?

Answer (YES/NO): NO